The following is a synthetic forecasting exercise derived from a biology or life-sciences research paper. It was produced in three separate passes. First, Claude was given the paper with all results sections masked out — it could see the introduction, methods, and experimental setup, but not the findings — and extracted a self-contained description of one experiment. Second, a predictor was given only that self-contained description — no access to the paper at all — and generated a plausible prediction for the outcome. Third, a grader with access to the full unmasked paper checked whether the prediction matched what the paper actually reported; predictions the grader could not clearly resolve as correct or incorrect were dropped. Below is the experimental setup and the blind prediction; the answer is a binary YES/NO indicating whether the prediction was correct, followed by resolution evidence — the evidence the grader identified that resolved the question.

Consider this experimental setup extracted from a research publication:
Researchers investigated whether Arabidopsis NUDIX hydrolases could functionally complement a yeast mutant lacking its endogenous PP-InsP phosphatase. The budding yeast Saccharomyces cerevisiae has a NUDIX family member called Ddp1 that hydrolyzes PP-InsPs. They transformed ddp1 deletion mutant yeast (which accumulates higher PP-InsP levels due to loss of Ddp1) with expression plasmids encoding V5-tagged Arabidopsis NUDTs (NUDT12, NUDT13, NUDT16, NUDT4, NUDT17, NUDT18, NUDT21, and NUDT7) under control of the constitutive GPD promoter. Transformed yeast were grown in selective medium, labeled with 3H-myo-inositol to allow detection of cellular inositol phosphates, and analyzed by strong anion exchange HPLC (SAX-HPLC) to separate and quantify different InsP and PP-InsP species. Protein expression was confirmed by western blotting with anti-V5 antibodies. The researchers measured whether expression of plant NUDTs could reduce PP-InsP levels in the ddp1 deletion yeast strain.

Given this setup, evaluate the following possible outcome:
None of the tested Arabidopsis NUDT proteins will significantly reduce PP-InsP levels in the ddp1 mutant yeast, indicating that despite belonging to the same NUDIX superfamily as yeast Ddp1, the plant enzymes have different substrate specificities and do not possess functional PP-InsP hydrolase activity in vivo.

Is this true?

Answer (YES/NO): NO